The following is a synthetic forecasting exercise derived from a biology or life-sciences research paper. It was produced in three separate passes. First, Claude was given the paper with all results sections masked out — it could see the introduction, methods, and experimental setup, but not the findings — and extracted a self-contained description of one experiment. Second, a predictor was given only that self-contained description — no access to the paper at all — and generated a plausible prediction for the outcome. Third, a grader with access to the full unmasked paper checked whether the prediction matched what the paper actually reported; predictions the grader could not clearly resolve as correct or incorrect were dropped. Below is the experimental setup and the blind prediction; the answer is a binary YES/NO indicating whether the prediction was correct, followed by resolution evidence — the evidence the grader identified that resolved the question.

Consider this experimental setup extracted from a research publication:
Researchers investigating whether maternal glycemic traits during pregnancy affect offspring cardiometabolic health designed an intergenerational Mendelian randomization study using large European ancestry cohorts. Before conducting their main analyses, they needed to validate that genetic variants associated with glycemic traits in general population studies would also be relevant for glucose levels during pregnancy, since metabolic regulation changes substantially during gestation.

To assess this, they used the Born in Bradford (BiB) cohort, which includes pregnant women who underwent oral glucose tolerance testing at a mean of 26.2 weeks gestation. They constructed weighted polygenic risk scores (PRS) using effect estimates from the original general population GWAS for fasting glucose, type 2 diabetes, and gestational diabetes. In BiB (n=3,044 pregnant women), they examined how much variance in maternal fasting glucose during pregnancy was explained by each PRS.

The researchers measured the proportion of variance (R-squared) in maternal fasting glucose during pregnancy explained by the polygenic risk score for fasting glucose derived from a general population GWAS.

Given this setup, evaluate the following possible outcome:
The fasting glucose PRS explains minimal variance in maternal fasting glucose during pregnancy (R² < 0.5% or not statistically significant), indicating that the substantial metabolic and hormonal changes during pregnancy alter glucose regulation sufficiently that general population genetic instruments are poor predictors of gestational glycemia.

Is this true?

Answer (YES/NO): NO